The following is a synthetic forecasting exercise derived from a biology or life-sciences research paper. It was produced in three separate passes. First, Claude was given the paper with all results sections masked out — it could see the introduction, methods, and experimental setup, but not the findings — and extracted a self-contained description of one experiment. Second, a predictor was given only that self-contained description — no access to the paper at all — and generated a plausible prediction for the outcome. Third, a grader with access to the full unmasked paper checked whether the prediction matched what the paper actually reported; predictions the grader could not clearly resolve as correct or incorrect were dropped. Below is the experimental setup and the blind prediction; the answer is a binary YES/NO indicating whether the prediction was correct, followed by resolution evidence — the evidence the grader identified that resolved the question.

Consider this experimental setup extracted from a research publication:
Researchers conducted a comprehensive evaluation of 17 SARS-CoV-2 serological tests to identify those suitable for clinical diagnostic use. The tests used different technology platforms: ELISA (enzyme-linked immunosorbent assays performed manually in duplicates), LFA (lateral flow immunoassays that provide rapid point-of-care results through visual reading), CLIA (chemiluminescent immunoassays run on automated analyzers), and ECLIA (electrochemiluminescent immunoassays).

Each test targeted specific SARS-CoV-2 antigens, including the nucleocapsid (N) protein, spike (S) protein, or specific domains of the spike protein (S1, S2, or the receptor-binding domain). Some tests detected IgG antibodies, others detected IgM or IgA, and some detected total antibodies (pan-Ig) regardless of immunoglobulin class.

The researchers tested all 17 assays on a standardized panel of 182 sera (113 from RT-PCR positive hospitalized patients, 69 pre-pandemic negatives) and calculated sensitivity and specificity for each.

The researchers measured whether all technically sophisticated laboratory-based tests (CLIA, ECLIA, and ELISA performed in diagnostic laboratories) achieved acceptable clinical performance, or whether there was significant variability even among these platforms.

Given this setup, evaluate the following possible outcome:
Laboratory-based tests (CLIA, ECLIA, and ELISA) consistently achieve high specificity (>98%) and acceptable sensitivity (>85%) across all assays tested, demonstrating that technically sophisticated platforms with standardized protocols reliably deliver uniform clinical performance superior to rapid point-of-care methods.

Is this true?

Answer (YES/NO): NO